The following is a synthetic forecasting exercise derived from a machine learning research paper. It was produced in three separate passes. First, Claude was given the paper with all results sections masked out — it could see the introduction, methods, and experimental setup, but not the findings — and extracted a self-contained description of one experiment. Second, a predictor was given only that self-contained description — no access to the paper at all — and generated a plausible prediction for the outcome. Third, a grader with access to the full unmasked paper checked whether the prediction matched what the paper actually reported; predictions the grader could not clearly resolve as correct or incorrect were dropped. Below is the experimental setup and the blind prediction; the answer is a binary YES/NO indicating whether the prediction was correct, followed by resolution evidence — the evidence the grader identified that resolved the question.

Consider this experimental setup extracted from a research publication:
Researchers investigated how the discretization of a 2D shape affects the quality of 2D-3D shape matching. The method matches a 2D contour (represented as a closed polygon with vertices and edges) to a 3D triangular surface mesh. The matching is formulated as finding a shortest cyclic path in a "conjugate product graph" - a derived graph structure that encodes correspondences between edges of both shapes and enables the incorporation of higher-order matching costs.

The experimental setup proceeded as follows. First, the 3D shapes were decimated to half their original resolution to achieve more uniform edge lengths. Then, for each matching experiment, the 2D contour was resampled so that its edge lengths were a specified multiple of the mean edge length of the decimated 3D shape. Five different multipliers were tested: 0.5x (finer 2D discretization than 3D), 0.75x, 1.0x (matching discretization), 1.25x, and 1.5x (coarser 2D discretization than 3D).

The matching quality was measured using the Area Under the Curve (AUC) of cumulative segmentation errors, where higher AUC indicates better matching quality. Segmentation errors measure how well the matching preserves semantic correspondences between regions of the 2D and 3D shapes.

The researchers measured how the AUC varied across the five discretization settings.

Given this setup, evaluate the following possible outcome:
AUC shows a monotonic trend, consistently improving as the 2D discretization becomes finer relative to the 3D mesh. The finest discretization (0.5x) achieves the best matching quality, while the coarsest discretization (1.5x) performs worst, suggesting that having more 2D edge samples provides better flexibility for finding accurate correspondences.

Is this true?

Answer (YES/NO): NO